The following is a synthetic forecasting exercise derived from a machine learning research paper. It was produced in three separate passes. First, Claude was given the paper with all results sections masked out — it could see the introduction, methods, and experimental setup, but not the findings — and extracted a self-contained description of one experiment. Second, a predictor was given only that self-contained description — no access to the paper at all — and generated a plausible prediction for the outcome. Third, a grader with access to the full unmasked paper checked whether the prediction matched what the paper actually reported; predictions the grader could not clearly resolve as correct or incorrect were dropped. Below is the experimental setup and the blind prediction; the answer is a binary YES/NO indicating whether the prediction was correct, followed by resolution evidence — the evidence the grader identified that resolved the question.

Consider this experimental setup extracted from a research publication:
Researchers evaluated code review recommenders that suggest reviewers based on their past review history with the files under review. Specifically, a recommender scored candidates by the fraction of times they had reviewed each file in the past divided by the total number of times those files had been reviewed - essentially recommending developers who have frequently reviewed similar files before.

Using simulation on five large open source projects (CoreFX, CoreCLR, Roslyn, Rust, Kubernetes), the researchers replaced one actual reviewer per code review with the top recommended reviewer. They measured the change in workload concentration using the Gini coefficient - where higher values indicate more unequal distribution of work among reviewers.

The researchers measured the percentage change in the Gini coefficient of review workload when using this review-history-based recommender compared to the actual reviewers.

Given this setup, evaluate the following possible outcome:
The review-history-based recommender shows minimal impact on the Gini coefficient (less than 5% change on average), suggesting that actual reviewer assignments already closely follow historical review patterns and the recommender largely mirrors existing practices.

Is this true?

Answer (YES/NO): NO